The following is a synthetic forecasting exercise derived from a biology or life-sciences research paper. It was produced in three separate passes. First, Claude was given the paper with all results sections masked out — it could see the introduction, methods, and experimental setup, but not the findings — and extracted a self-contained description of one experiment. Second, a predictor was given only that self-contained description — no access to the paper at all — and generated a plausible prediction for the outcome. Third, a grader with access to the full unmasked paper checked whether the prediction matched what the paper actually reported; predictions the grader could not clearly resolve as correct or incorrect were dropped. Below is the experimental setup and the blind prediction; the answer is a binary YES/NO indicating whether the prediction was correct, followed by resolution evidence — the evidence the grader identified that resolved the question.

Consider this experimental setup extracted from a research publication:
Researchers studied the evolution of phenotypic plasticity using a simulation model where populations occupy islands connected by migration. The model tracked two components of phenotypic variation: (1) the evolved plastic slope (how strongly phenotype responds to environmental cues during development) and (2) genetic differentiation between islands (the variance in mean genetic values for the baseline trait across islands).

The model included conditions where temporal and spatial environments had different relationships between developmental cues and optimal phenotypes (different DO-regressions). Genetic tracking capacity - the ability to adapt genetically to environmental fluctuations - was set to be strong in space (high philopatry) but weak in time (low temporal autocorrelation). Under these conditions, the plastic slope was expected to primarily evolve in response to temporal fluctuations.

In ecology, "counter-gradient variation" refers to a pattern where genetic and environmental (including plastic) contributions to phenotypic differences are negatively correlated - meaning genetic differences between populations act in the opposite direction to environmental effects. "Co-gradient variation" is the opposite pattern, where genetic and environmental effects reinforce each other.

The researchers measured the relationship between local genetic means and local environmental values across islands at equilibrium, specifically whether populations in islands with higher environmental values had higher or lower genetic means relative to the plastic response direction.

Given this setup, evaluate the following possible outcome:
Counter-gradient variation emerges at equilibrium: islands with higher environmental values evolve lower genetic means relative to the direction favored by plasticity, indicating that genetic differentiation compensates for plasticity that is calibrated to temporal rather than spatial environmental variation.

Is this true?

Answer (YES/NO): YES